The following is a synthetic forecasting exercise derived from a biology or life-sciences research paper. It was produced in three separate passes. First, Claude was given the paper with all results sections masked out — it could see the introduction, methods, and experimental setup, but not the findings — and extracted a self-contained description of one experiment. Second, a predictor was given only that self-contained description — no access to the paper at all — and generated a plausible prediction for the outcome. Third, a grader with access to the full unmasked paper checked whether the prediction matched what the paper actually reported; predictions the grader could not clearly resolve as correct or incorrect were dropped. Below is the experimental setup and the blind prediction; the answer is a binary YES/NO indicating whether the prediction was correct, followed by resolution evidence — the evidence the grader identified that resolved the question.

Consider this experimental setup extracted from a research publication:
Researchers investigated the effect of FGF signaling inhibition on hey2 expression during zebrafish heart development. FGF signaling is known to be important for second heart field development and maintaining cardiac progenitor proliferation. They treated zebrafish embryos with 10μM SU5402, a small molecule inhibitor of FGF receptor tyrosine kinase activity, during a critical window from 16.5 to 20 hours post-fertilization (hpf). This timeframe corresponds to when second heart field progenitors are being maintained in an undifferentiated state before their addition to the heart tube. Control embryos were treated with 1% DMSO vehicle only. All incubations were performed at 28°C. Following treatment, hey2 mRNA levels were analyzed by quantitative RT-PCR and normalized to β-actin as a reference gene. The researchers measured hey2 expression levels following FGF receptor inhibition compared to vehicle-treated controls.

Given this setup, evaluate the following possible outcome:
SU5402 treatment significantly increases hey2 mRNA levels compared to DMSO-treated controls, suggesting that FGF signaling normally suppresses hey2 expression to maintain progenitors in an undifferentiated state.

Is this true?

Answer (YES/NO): NO